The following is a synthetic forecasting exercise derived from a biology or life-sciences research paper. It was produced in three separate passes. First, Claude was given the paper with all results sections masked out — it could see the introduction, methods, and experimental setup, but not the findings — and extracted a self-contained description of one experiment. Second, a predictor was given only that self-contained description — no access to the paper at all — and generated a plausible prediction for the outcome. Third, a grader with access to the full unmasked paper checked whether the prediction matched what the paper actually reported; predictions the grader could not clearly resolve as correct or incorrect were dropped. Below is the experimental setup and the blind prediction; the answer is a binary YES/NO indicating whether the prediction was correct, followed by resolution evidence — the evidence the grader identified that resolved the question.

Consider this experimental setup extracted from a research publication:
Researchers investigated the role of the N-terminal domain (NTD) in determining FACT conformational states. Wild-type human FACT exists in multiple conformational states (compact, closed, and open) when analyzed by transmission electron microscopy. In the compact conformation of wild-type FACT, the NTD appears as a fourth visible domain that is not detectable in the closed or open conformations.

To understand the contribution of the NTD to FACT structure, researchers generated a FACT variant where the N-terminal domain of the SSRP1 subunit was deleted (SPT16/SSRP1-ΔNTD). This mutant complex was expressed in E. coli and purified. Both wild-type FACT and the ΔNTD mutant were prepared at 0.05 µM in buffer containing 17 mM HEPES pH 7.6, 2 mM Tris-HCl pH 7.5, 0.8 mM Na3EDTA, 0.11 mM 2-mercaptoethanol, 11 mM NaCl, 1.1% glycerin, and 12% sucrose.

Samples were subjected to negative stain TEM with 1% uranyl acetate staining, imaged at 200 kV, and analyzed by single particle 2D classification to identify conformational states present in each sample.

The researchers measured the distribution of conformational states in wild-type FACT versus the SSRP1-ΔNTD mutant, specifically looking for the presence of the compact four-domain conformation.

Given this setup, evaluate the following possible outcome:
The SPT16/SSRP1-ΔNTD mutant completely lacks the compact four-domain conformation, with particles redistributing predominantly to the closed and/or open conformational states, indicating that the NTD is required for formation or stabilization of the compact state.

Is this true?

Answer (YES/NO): YES